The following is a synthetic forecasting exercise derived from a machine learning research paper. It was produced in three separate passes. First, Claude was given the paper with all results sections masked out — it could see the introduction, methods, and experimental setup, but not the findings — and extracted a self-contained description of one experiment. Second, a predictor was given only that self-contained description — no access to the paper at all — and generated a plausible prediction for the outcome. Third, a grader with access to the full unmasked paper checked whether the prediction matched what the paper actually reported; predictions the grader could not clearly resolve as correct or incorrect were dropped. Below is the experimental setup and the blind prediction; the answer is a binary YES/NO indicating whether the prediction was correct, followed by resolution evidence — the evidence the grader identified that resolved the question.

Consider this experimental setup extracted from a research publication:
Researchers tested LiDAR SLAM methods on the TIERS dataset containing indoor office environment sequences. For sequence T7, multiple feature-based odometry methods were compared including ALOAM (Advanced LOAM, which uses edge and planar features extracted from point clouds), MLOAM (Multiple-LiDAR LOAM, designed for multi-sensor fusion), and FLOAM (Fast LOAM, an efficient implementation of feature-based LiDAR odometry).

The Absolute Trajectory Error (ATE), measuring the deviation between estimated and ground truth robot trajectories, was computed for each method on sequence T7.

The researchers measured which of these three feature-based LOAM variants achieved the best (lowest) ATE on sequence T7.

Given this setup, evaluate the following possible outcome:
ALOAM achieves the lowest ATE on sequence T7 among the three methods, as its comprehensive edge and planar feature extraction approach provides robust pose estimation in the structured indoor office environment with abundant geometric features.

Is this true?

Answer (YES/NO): NO